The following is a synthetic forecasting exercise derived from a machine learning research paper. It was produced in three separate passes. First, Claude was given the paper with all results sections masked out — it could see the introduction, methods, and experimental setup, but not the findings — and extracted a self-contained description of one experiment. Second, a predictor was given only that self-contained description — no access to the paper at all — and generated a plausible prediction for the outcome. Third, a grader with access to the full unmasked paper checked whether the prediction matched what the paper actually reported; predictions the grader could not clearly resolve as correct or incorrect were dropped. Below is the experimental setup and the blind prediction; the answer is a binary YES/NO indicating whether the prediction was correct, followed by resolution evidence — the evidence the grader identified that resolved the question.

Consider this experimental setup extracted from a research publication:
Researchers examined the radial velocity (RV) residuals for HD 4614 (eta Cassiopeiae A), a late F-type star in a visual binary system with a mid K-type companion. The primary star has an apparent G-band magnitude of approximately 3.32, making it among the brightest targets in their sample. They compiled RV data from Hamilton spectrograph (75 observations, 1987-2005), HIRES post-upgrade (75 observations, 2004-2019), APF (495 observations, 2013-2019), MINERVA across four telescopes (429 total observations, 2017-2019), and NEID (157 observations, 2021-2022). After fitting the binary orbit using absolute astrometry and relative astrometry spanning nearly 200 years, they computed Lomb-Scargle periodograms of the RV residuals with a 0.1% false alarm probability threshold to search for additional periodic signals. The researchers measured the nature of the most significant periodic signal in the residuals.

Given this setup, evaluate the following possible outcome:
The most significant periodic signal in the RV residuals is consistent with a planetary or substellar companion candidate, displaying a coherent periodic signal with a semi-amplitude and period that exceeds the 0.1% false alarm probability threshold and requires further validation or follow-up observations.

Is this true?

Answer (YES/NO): YES